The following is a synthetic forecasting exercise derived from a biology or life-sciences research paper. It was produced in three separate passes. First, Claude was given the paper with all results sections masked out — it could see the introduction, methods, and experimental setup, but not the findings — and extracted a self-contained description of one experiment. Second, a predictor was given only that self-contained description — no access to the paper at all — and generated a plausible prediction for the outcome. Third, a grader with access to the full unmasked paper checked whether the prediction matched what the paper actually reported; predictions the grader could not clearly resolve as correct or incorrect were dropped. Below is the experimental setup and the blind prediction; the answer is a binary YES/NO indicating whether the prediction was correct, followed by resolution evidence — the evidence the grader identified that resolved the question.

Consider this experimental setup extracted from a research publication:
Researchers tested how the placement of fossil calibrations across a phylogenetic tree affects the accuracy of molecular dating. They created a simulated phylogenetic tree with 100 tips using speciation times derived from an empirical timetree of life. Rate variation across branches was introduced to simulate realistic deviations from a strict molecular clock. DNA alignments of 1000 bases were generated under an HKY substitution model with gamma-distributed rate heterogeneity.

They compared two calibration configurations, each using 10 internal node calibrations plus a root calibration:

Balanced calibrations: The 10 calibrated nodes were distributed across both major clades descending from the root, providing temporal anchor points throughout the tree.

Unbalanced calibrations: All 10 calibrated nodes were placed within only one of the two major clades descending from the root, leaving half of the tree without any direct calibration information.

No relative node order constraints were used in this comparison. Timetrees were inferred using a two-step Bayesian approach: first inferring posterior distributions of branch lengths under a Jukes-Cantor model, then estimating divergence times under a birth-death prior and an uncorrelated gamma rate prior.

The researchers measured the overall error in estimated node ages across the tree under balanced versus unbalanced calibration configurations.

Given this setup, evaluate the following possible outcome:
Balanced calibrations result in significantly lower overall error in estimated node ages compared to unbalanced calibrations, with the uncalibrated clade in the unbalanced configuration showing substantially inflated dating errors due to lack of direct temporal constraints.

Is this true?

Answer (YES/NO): NO